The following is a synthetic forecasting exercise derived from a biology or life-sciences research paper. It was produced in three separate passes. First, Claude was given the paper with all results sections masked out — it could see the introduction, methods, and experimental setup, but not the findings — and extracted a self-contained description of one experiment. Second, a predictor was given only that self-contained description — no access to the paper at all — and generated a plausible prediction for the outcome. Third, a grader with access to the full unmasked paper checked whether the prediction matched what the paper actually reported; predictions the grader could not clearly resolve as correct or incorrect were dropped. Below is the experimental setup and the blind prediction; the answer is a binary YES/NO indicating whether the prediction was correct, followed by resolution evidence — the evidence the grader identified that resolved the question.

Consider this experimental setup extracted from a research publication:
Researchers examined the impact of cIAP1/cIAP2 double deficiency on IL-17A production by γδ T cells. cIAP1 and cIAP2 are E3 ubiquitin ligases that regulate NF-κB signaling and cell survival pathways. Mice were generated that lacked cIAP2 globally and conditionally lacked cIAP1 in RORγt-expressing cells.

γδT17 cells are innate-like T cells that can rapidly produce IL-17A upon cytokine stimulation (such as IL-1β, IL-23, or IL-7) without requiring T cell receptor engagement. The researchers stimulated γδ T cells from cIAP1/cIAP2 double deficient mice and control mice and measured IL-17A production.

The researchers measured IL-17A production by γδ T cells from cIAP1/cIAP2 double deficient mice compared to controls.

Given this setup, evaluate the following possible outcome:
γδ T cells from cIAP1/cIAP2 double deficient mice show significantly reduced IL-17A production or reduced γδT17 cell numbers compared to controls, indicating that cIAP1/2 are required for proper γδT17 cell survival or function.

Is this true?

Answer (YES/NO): YES